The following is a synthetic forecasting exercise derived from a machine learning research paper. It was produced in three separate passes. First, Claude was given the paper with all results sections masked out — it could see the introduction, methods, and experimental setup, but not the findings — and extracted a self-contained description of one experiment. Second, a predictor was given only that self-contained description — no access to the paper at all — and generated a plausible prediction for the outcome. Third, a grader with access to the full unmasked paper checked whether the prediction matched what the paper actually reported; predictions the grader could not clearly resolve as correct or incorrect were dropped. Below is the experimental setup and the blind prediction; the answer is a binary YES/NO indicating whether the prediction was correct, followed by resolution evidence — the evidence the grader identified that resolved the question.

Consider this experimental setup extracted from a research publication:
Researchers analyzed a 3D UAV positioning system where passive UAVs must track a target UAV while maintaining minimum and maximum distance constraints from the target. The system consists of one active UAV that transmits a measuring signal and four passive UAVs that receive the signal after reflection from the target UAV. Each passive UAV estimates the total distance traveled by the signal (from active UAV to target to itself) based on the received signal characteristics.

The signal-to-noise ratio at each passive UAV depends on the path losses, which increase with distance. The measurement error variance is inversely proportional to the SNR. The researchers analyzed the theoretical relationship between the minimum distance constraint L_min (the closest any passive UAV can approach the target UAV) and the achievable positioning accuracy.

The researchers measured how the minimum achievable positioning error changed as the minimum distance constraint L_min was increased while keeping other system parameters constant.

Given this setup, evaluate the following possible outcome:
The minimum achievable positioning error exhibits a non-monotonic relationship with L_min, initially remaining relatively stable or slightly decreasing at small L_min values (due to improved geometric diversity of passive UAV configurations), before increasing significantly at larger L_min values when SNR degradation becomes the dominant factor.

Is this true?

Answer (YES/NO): NO